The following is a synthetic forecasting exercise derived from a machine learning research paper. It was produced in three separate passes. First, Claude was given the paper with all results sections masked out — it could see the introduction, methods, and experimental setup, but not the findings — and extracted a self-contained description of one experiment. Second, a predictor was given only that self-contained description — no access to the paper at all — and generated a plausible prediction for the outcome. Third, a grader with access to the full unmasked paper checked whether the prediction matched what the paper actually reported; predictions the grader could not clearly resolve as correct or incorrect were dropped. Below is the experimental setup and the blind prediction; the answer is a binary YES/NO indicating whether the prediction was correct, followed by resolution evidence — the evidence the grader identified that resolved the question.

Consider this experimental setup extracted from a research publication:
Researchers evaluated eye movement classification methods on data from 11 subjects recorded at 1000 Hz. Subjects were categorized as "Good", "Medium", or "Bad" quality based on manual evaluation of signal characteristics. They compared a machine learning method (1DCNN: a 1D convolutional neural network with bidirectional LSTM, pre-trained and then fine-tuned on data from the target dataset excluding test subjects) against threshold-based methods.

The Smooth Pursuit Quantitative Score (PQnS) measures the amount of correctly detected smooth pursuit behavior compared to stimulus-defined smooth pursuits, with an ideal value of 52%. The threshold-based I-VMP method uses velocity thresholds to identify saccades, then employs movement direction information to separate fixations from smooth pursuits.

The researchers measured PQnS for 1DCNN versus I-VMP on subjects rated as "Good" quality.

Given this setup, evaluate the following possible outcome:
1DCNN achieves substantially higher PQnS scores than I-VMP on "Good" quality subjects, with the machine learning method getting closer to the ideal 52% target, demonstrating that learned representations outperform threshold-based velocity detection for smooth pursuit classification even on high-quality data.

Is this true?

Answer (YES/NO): NO